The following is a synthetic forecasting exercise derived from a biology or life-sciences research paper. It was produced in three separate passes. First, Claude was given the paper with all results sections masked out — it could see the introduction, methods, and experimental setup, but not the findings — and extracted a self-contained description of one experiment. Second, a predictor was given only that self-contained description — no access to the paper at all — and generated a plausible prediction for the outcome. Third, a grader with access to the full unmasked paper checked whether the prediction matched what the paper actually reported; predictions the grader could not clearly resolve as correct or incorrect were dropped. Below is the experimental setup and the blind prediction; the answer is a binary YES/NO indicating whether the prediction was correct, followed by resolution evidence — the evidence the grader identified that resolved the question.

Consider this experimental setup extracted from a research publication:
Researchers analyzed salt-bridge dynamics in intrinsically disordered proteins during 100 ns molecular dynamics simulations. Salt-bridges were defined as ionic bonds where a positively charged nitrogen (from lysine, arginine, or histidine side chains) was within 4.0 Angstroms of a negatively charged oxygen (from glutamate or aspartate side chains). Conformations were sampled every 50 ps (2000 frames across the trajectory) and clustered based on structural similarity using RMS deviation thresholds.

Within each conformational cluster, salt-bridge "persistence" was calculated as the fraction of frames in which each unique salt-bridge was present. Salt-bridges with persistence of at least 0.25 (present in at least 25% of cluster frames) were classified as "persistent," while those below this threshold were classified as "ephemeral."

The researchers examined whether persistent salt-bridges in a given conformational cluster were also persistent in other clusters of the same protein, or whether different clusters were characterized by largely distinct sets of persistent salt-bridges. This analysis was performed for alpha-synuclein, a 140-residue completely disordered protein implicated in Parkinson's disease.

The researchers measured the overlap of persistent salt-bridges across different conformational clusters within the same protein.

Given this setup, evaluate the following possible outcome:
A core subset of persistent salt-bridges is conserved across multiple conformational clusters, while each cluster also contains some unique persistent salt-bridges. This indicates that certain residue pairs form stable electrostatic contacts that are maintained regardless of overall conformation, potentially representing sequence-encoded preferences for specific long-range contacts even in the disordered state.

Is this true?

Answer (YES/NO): YES